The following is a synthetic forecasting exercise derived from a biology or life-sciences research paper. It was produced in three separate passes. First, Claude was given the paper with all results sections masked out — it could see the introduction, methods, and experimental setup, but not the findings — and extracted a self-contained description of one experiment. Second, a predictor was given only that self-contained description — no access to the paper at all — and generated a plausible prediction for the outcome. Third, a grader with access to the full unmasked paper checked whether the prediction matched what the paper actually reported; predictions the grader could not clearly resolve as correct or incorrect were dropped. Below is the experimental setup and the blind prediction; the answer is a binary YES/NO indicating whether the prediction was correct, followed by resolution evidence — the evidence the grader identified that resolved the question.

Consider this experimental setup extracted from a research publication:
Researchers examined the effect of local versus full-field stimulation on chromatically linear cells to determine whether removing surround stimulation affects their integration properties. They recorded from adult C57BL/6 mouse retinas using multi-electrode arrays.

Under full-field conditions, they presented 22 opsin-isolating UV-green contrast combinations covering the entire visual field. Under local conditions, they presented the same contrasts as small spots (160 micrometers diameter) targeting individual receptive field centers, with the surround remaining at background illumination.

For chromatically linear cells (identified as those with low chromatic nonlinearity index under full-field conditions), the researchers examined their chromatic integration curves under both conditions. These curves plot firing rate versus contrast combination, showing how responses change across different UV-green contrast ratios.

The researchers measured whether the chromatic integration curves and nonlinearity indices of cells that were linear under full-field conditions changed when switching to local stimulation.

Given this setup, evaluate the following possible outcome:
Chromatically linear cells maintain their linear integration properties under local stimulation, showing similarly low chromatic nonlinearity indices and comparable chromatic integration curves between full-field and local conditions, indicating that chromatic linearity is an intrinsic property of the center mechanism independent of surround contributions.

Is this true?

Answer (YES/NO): YES